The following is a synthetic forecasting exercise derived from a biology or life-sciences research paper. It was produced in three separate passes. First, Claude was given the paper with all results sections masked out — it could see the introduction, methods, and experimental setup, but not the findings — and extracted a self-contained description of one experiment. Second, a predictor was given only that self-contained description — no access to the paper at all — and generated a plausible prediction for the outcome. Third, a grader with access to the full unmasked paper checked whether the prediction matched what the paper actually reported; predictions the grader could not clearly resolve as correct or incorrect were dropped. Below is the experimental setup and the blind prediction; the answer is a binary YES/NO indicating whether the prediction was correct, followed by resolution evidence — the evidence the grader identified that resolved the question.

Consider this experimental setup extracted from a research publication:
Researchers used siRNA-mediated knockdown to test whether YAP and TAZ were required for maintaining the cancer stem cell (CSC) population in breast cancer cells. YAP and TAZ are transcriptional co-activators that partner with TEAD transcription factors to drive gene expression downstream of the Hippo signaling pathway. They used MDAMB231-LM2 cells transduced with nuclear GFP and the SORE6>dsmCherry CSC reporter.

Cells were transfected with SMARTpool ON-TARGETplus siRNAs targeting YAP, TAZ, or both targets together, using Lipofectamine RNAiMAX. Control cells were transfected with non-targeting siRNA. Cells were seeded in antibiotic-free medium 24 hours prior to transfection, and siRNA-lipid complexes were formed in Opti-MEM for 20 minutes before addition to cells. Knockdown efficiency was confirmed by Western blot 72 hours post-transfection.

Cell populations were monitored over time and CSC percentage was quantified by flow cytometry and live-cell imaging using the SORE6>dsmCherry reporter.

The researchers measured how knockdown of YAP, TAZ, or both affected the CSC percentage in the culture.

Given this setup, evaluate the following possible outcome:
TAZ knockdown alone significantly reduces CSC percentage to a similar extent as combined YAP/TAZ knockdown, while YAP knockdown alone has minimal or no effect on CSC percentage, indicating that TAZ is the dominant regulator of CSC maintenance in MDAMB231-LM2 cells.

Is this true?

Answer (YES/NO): NO